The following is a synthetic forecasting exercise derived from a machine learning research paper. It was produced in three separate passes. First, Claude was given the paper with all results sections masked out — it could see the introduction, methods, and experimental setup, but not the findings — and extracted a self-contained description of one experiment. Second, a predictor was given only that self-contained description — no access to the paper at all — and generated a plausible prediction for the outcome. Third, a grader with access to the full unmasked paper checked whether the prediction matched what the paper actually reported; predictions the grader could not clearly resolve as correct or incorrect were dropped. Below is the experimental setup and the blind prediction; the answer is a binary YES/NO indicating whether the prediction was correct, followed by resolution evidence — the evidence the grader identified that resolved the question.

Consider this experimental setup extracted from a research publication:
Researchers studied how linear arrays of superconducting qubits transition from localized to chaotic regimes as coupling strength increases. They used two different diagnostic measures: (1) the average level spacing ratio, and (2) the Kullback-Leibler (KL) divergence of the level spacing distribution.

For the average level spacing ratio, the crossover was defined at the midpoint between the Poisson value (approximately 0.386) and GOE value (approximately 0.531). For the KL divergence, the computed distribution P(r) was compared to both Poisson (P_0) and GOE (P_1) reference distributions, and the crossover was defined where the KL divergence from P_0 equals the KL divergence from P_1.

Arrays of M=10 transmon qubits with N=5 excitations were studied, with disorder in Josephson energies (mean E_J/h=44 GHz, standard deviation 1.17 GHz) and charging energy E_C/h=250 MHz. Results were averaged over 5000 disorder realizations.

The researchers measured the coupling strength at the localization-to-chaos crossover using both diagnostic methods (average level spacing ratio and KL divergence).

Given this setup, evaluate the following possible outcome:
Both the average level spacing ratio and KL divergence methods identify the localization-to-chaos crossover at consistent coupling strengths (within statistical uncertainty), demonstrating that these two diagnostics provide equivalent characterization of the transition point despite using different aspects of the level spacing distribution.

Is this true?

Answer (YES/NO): YES